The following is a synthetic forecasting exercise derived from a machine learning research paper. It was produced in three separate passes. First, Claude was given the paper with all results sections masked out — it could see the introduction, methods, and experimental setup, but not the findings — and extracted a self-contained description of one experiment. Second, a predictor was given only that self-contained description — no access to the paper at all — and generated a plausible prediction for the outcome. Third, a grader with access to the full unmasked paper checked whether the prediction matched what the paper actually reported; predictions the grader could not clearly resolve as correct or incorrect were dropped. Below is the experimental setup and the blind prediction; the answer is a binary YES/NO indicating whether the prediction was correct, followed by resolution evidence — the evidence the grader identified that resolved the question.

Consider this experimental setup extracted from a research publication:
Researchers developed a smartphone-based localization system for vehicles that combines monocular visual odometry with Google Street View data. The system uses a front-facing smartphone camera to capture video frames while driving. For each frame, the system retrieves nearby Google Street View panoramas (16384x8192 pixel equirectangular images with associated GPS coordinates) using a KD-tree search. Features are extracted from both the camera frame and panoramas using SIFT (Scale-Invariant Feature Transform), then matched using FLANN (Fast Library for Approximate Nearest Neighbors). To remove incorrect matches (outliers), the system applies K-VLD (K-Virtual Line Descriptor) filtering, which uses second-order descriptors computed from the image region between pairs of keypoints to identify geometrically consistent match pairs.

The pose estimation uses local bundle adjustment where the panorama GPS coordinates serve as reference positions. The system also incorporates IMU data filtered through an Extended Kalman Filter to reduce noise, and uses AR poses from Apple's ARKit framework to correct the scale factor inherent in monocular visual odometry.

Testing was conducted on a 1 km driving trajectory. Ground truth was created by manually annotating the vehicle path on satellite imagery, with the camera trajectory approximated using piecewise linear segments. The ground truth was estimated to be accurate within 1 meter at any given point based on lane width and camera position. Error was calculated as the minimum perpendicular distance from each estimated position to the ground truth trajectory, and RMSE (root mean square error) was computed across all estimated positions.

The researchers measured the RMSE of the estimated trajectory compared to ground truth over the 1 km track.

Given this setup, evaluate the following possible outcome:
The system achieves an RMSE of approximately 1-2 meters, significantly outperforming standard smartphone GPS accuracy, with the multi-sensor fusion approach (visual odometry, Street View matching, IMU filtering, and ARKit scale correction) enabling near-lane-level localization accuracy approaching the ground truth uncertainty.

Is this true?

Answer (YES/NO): YES